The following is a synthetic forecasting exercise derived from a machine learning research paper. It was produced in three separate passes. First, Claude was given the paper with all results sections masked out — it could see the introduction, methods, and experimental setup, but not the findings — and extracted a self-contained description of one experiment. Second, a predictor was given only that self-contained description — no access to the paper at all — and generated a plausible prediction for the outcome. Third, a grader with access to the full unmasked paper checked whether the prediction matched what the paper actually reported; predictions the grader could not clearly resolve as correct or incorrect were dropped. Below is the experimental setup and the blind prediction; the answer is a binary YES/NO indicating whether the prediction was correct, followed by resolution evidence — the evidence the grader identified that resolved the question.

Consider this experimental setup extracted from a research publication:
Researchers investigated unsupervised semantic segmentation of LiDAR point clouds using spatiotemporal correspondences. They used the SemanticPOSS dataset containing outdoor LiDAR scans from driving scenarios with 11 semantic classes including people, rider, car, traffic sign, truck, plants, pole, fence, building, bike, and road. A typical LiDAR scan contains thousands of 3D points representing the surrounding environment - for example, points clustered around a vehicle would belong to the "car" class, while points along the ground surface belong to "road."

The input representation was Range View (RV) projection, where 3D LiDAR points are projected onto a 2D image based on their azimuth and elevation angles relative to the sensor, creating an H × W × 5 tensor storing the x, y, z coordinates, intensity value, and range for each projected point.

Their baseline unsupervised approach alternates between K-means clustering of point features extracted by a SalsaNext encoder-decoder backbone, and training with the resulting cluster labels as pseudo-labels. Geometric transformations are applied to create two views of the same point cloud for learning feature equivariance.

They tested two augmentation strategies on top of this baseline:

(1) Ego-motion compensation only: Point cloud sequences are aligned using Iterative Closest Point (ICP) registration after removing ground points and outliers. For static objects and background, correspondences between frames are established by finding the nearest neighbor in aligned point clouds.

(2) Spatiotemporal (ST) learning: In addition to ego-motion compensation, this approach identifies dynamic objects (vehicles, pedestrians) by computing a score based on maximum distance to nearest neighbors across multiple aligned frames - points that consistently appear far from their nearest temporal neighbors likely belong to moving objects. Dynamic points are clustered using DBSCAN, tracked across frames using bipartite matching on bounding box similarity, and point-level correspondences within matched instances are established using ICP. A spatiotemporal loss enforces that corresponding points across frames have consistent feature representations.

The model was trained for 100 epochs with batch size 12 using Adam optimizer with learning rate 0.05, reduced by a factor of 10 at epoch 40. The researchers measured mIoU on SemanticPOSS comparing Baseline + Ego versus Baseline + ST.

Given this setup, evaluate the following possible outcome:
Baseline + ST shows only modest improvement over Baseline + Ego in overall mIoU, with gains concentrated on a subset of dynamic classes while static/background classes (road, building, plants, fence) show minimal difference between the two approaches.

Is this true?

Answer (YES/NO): NO